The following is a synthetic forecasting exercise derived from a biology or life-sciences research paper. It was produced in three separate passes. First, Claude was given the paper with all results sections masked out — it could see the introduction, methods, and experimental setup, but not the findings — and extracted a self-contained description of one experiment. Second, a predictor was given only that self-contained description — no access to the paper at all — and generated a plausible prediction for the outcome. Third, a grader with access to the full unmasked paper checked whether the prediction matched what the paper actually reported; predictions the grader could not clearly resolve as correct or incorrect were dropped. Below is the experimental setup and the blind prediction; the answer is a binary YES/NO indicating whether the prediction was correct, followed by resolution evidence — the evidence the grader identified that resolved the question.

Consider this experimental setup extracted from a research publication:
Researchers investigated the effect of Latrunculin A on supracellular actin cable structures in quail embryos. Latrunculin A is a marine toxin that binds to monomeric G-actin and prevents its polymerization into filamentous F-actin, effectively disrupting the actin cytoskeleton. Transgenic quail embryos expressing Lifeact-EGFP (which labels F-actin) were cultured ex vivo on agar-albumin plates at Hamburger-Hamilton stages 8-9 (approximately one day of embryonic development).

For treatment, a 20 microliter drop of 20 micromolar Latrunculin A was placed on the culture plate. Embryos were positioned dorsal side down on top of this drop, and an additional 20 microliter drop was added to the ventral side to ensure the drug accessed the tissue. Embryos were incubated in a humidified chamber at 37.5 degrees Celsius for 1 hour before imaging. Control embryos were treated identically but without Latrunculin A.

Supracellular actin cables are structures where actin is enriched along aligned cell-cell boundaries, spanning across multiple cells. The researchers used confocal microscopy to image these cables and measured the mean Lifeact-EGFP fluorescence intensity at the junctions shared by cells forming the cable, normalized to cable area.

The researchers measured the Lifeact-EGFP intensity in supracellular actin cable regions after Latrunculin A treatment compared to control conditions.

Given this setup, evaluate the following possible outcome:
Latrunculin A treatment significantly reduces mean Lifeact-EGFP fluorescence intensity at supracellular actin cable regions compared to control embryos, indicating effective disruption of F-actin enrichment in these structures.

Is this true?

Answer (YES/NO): YES